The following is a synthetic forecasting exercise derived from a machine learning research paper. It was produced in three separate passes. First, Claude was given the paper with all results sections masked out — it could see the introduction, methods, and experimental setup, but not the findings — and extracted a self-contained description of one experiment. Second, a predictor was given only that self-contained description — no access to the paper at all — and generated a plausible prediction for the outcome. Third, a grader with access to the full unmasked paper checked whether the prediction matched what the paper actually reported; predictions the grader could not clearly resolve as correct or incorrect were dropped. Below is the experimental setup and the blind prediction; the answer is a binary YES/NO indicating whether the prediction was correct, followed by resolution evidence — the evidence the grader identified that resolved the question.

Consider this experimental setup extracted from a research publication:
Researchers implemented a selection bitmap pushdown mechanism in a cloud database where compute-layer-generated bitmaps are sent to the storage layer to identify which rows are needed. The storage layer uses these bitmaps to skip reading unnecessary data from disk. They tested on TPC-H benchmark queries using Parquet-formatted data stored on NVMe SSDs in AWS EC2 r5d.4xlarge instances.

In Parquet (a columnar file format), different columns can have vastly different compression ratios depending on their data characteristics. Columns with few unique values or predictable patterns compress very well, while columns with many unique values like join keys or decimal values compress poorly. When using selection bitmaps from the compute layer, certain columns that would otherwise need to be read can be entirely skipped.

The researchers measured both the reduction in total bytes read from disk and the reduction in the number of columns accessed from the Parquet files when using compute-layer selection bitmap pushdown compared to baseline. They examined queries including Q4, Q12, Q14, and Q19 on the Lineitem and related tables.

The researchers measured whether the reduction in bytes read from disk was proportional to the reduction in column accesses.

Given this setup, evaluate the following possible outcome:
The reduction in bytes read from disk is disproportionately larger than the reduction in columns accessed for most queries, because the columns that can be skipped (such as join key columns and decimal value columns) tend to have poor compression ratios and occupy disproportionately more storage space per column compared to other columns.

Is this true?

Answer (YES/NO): NO